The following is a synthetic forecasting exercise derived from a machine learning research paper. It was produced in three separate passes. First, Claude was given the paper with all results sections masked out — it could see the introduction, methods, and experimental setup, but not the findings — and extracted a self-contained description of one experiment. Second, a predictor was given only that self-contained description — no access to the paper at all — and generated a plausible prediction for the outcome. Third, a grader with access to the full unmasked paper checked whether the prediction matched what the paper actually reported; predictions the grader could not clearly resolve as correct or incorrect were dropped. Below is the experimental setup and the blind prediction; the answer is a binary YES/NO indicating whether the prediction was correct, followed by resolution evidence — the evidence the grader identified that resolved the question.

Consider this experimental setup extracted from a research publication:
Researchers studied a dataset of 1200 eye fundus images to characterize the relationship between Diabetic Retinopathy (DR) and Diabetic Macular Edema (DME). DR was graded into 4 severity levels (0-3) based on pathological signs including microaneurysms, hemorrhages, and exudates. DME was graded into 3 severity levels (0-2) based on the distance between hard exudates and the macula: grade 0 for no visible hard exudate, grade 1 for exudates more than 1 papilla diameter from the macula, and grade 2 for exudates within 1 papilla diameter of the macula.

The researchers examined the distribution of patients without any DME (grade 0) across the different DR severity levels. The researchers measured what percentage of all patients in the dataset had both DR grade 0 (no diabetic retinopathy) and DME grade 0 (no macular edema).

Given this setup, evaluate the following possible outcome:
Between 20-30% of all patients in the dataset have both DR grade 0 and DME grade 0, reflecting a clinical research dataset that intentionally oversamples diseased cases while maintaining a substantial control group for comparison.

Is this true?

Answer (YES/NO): NO